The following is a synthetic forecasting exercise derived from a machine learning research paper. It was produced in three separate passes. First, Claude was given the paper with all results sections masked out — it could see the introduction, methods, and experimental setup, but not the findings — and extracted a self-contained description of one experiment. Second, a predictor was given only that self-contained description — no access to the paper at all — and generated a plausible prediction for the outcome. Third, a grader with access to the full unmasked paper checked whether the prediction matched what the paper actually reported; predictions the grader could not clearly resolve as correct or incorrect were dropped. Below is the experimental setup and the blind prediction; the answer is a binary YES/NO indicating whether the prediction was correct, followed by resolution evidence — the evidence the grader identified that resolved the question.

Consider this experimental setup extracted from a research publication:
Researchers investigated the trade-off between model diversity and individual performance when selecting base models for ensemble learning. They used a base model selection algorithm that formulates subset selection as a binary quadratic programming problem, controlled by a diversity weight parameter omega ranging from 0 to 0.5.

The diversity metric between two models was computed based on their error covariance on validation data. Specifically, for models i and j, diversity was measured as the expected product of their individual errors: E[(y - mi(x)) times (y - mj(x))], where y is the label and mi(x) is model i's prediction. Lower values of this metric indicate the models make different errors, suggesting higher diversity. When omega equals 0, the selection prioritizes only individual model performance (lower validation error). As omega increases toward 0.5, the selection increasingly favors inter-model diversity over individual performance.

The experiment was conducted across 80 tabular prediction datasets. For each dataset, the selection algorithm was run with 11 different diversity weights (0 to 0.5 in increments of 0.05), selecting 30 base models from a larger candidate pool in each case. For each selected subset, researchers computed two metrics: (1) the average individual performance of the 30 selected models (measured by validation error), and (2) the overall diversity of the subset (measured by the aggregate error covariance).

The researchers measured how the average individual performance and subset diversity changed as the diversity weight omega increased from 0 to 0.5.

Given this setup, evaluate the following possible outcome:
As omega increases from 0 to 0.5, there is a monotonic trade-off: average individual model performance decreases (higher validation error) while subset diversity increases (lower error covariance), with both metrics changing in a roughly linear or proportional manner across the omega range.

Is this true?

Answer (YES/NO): NO